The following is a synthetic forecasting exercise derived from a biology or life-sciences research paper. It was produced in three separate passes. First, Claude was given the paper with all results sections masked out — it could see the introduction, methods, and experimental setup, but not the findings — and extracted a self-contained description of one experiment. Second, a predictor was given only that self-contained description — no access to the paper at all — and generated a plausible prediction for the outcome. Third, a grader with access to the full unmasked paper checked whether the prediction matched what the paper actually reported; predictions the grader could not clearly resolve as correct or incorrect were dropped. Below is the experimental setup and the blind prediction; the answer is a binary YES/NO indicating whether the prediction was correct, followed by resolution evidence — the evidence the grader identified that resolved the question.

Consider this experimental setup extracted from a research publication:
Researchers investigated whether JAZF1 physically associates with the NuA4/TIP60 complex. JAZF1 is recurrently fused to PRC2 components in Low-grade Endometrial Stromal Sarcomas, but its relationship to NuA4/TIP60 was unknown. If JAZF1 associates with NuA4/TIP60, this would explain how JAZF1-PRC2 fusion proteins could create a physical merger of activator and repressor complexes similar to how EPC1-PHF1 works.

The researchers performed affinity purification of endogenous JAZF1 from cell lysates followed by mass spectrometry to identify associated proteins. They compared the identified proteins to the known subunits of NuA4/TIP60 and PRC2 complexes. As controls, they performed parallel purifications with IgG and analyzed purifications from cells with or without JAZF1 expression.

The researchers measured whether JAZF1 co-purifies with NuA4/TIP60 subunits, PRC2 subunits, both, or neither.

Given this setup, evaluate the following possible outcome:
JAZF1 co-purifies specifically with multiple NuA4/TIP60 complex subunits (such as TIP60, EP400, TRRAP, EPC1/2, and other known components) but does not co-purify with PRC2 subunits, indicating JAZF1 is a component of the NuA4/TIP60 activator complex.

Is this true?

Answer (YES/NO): YES